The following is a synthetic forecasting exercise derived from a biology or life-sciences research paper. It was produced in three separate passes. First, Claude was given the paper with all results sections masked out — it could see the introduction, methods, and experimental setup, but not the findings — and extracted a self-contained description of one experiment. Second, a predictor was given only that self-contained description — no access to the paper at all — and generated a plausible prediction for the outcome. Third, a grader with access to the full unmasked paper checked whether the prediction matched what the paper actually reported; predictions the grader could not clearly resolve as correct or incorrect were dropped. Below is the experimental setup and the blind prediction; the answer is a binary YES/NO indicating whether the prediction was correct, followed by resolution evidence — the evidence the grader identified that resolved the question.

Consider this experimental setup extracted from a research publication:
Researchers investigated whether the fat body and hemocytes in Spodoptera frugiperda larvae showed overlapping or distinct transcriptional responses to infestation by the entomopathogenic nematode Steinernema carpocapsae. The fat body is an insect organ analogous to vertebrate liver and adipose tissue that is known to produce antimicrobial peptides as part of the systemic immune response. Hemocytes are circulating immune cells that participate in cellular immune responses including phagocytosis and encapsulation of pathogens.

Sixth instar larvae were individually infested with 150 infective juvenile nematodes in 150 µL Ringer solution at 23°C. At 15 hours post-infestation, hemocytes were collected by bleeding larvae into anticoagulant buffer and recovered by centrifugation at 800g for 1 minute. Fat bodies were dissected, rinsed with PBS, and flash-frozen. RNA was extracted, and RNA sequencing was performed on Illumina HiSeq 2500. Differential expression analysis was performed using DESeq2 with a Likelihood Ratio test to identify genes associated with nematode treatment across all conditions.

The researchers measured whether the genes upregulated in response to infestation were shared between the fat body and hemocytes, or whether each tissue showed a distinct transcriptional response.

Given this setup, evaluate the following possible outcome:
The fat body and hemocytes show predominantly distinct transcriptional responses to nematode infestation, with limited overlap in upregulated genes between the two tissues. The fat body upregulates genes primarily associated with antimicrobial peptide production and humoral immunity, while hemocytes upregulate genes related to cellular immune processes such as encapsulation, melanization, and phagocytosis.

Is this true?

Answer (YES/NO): NO